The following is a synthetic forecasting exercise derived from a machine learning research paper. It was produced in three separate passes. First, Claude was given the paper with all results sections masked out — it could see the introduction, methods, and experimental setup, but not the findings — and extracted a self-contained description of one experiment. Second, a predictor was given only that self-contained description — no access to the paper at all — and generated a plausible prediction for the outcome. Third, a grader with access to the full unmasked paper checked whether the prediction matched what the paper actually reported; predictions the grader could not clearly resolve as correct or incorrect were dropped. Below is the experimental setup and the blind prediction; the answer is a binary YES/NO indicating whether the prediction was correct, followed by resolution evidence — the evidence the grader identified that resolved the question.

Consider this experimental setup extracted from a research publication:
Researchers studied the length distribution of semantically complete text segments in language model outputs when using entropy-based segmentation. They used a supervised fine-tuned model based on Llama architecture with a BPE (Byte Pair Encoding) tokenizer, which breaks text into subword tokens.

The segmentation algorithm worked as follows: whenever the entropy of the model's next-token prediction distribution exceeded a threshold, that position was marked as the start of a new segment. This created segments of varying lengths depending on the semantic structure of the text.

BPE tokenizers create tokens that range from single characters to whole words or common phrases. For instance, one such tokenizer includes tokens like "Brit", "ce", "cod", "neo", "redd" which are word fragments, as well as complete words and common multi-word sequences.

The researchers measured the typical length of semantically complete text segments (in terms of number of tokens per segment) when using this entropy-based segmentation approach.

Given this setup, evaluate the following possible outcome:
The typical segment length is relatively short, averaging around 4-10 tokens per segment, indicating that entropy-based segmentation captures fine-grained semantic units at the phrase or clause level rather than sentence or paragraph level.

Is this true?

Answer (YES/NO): NO